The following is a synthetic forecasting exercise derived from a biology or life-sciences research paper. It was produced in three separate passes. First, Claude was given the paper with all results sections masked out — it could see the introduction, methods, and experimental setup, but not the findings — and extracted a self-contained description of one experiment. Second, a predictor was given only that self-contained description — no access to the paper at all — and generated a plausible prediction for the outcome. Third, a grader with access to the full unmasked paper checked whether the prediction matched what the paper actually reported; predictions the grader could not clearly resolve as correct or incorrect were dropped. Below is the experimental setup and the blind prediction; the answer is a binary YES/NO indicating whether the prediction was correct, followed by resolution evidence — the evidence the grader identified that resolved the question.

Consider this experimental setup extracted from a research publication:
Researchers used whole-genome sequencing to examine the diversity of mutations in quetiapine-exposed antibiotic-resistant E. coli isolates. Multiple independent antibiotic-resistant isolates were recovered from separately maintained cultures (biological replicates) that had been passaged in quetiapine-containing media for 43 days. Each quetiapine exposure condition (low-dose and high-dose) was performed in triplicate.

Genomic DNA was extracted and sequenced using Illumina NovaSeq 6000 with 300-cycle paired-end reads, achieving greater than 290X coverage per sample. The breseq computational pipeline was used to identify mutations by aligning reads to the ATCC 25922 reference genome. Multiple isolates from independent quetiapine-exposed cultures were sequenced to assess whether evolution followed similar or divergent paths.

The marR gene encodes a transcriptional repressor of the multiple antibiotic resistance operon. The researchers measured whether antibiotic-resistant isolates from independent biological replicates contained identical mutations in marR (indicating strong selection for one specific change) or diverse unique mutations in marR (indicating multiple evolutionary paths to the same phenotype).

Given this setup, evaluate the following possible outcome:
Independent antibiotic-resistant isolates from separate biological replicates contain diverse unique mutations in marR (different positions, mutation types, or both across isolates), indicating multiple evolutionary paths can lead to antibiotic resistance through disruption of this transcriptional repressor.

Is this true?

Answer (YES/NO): YES